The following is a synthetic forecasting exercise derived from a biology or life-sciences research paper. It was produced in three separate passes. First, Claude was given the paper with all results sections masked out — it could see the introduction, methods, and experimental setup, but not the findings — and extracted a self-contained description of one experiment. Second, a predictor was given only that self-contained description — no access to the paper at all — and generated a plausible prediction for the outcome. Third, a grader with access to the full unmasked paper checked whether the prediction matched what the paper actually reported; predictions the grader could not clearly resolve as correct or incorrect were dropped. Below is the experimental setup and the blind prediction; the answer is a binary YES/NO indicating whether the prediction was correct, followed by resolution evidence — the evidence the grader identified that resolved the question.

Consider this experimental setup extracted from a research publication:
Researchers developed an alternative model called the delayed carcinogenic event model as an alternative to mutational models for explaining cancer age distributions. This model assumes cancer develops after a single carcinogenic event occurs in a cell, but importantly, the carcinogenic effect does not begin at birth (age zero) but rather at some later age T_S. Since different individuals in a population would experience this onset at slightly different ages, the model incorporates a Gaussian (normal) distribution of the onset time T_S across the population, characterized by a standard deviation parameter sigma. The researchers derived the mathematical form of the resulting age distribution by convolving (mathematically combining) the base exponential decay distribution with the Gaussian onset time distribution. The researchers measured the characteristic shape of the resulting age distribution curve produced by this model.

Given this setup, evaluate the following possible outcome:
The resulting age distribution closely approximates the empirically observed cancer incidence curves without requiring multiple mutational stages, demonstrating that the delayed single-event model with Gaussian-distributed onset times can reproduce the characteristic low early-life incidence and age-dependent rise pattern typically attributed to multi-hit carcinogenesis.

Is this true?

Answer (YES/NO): NO